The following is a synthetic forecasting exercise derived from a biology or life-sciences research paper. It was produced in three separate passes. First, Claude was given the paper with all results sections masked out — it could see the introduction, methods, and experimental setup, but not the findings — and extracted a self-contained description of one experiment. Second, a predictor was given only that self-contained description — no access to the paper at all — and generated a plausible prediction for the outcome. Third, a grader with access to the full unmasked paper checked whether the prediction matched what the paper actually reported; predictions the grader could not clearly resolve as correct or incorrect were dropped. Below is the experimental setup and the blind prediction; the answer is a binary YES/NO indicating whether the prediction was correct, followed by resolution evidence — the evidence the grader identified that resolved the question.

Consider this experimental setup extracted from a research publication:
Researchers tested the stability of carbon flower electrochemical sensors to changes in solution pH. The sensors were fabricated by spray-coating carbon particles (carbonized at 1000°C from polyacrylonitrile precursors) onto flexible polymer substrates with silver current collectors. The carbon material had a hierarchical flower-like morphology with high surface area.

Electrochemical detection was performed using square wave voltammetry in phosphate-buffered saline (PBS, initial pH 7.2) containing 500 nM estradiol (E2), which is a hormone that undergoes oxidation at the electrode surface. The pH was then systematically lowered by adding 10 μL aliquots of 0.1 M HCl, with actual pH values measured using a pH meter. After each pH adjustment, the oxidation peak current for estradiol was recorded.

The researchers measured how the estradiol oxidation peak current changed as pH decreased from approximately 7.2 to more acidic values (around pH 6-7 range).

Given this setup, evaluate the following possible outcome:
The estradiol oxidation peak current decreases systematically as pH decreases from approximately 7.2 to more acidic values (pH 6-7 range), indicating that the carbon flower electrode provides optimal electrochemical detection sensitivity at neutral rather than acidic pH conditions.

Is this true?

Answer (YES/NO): NO